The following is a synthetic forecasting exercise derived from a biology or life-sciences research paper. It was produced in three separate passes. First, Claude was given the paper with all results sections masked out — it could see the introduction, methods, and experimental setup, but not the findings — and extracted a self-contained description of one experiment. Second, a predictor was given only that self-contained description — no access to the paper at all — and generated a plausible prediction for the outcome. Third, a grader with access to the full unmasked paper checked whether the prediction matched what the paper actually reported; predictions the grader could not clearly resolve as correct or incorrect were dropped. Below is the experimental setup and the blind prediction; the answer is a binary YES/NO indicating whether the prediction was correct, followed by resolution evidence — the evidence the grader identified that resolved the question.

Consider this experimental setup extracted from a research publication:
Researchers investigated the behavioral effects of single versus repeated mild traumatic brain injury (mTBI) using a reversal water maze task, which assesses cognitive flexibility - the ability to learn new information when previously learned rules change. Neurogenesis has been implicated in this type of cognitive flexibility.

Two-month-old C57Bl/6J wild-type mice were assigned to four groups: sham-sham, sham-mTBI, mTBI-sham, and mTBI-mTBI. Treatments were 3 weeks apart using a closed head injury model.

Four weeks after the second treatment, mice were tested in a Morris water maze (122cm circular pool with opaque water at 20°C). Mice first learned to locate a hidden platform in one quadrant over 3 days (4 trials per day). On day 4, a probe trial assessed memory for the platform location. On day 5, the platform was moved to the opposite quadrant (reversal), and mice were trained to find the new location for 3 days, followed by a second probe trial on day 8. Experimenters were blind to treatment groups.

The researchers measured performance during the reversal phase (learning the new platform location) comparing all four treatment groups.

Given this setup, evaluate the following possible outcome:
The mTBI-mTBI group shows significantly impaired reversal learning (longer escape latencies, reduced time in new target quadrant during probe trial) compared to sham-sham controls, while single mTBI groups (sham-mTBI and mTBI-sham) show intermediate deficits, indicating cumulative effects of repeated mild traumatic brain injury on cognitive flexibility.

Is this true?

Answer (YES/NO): NO